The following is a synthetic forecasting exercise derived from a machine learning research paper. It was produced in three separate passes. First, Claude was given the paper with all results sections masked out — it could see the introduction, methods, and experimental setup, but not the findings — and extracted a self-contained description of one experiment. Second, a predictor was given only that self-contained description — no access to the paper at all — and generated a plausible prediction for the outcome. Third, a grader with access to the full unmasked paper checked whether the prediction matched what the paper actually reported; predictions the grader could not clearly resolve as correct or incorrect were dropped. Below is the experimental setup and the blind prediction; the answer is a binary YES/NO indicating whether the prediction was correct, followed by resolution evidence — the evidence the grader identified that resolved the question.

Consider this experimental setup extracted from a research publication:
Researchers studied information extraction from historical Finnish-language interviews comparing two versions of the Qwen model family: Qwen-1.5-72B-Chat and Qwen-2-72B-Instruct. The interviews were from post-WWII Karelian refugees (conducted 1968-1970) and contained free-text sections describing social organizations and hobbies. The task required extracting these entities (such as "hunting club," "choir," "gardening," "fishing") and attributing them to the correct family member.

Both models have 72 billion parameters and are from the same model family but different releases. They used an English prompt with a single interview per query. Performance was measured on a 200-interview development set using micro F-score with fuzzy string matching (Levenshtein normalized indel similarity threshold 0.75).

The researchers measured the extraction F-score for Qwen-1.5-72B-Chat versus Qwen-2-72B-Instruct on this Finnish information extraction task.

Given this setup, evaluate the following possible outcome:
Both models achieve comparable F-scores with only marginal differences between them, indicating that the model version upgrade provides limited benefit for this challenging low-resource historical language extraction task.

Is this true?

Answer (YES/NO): NO